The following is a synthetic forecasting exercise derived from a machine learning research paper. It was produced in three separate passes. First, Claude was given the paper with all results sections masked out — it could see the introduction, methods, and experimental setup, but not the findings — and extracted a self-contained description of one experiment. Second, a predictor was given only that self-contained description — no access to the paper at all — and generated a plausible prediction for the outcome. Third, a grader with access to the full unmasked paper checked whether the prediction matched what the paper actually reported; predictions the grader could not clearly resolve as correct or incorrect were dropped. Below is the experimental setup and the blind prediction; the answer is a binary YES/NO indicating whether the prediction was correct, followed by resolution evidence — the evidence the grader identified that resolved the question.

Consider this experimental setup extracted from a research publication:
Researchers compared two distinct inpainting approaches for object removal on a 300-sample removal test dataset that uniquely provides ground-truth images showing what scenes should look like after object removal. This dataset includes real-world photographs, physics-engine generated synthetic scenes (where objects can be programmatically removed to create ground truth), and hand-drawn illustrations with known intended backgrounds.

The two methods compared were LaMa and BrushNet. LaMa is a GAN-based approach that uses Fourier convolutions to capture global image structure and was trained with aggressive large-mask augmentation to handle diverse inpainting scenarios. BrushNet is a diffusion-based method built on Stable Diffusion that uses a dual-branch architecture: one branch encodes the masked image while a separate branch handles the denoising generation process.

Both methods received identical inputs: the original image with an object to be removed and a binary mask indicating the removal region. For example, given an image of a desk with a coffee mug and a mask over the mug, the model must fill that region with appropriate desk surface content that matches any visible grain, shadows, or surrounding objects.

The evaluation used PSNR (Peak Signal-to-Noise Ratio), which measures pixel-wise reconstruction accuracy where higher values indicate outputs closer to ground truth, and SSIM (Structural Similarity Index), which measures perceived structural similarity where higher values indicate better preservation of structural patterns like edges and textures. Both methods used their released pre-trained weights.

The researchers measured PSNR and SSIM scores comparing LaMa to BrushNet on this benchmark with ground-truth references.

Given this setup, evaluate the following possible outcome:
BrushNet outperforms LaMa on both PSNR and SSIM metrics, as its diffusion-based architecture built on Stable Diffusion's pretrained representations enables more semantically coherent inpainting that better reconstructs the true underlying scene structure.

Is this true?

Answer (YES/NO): NO